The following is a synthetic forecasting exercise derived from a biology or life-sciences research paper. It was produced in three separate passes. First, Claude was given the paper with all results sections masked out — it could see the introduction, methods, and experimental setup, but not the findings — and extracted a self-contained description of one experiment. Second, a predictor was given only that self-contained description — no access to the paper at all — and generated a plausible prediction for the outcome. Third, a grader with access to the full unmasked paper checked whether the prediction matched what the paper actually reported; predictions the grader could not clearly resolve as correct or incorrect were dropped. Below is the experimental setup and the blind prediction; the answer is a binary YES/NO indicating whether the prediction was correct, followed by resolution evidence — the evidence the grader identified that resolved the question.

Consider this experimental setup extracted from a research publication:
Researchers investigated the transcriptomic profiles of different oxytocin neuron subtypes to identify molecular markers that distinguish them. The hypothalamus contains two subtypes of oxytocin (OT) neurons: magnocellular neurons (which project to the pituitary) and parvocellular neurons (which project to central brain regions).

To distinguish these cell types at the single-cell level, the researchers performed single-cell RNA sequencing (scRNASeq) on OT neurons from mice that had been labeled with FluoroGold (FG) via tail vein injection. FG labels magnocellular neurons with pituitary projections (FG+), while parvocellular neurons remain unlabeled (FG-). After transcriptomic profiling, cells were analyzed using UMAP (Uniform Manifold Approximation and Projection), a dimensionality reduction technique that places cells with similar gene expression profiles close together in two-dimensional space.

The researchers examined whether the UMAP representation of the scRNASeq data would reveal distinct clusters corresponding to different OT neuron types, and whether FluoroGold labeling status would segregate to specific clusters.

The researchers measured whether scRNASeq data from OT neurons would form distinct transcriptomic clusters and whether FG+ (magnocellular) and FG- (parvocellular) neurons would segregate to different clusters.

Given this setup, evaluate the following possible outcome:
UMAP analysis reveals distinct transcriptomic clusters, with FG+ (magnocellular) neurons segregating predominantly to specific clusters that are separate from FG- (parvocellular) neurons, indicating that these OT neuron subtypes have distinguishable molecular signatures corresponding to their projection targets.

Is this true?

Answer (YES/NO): YES